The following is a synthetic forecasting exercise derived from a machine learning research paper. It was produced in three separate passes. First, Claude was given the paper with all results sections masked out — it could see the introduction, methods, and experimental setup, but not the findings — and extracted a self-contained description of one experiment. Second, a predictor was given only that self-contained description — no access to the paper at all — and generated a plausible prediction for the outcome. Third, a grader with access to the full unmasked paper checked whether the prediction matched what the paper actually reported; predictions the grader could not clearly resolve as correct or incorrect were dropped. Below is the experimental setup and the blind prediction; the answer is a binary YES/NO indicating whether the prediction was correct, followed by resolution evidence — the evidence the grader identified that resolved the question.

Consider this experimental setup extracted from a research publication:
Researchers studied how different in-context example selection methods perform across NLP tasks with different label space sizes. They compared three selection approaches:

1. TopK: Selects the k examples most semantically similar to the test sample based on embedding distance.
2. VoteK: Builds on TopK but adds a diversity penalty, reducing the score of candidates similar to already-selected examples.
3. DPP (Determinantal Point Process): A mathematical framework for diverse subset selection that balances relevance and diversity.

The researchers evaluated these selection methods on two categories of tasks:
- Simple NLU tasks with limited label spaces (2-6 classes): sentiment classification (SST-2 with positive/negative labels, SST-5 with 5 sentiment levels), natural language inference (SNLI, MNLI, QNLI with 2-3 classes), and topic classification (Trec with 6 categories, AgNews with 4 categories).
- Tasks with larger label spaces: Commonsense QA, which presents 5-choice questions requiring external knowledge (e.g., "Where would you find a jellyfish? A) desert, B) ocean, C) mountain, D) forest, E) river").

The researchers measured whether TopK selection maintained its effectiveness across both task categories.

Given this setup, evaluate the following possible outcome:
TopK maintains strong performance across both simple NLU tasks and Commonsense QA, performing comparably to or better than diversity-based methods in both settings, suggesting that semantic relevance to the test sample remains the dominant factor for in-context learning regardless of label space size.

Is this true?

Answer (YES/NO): NO